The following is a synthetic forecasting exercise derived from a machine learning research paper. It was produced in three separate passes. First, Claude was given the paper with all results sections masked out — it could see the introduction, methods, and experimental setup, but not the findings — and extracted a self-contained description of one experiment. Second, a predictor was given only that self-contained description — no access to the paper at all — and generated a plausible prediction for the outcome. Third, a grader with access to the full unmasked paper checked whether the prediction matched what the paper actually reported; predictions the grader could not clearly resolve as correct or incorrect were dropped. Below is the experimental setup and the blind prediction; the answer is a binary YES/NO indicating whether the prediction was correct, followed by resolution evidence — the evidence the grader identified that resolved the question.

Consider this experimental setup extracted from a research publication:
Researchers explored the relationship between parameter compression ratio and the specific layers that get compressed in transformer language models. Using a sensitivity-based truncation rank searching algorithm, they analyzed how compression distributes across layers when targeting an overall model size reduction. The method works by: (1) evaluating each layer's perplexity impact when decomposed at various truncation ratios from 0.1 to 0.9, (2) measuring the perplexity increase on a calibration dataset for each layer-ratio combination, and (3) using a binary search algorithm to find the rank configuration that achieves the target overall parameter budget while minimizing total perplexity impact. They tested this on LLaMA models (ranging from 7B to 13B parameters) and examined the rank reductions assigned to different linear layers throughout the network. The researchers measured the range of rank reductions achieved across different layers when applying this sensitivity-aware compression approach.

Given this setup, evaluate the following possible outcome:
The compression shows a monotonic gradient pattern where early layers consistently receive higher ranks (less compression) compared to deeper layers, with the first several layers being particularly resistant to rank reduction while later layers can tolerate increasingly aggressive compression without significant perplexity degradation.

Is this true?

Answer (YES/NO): NO